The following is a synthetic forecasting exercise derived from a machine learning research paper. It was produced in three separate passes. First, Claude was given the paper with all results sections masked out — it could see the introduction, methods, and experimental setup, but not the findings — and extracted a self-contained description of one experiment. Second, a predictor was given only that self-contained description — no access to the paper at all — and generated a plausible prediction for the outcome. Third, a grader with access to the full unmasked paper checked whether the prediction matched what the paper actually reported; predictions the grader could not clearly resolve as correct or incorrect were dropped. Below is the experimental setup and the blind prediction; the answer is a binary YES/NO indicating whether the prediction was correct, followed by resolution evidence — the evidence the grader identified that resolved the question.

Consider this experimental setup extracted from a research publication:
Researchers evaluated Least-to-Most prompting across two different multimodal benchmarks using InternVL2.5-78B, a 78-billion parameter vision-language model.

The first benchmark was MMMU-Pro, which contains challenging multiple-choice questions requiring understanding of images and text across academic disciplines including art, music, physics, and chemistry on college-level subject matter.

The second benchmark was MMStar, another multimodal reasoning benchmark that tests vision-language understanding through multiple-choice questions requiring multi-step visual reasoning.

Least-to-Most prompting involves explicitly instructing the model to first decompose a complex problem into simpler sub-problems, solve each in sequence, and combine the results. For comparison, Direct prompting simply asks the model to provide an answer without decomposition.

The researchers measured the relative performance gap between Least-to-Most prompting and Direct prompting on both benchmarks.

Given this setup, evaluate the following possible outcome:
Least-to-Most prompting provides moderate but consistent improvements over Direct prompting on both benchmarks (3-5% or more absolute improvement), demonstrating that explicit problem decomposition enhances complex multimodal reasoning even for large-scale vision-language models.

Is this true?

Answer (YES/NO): NO